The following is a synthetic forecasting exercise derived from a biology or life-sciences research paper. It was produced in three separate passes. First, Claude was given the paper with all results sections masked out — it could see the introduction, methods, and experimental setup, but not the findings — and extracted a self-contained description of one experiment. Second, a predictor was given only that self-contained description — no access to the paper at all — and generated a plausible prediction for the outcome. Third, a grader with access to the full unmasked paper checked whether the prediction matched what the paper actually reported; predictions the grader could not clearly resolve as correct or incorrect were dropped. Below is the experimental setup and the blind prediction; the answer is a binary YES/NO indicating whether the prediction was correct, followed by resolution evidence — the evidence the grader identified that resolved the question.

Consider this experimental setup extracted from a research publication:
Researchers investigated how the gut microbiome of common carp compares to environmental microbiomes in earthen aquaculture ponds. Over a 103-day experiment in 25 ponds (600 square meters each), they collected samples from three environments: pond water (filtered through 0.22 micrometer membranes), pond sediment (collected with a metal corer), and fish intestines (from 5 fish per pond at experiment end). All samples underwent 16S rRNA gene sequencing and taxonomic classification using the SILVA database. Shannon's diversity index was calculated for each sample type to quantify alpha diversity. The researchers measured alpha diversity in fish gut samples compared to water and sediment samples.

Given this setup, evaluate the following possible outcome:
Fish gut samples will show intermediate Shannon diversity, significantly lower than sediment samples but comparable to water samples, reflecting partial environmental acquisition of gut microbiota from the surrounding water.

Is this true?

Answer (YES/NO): NO